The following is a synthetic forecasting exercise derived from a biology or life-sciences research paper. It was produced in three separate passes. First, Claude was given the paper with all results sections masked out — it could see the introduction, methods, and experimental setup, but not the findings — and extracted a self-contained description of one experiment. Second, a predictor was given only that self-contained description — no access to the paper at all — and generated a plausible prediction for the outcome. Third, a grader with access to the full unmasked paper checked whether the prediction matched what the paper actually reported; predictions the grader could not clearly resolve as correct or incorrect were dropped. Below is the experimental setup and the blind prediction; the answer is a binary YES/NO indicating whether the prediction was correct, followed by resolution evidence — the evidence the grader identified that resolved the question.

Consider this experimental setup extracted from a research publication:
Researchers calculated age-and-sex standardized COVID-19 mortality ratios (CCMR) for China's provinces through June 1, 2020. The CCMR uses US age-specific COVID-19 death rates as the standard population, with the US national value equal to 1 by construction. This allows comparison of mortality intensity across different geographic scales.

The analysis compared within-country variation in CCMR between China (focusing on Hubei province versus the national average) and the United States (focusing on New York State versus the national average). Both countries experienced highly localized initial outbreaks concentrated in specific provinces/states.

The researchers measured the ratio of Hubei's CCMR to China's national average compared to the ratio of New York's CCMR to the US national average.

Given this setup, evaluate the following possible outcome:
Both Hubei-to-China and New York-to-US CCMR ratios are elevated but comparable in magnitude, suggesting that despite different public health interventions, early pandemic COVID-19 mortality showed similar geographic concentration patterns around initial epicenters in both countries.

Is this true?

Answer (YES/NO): NO